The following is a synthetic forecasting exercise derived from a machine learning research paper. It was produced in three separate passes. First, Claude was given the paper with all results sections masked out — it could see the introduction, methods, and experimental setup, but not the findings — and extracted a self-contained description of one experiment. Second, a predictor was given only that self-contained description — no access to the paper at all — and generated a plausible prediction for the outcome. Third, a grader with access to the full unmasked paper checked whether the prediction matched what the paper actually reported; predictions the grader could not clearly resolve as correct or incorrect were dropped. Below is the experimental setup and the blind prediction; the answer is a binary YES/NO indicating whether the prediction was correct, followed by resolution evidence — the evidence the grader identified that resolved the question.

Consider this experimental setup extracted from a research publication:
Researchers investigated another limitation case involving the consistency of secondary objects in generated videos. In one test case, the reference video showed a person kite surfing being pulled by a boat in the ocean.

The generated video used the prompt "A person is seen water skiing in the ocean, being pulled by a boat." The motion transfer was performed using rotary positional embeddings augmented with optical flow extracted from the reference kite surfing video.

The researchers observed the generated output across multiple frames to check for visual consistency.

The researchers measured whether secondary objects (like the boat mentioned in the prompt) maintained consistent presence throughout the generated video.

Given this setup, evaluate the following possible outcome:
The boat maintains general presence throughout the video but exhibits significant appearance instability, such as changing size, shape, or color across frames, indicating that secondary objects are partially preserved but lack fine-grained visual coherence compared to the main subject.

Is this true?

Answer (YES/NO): NO